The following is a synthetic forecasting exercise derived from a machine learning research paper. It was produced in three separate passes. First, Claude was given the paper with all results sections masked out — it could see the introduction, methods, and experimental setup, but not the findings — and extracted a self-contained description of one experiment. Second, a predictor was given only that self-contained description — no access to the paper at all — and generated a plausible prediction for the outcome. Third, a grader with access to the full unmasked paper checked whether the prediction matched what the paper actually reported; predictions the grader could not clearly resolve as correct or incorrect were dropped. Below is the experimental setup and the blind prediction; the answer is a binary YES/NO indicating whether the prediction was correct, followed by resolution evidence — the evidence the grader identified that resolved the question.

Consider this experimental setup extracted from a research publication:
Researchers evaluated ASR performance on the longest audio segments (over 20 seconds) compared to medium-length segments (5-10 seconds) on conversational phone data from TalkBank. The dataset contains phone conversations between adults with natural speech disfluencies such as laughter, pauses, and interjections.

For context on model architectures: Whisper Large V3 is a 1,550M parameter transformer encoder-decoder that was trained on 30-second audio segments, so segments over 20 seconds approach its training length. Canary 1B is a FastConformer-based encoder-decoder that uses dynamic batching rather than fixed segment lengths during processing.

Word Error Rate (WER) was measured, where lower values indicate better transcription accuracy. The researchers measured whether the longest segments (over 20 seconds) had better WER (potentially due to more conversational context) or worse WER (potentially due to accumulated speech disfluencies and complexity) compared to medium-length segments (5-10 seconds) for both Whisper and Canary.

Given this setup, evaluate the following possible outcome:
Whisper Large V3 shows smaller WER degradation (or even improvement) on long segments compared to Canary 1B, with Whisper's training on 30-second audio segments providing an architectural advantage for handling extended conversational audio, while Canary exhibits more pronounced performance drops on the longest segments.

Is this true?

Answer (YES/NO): NO